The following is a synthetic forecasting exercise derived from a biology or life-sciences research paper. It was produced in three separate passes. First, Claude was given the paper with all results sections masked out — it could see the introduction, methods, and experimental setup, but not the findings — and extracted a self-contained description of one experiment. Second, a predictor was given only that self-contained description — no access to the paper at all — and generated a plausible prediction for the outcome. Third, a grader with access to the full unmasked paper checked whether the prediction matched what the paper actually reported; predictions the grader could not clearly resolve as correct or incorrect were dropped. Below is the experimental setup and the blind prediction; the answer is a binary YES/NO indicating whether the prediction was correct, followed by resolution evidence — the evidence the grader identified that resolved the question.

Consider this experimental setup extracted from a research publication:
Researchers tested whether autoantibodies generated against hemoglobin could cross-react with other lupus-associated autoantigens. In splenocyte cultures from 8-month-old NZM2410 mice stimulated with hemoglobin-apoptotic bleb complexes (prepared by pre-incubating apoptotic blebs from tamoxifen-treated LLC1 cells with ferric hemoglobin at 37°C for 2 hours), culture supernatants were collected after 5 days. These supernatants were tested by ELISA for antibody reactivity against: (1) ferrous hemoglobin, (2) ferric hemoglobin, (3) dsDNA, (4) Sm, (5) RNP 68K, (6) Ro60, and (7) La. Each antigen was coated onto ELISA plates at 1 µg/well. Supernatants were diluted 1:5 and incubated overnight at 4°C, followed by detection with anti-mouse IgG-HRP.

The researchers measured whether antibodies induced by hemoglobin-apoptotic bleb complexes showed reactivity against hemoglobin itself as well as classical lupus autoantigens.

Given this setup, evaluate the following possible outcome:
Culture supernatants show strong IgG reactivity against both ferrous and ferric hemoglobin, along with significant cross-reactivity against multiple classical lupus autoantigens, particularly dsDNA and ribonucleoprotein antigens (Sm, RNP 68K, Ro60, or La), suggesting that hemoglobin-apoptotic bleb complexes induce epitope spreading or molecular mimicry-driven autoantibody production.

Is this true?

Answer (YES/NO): NO